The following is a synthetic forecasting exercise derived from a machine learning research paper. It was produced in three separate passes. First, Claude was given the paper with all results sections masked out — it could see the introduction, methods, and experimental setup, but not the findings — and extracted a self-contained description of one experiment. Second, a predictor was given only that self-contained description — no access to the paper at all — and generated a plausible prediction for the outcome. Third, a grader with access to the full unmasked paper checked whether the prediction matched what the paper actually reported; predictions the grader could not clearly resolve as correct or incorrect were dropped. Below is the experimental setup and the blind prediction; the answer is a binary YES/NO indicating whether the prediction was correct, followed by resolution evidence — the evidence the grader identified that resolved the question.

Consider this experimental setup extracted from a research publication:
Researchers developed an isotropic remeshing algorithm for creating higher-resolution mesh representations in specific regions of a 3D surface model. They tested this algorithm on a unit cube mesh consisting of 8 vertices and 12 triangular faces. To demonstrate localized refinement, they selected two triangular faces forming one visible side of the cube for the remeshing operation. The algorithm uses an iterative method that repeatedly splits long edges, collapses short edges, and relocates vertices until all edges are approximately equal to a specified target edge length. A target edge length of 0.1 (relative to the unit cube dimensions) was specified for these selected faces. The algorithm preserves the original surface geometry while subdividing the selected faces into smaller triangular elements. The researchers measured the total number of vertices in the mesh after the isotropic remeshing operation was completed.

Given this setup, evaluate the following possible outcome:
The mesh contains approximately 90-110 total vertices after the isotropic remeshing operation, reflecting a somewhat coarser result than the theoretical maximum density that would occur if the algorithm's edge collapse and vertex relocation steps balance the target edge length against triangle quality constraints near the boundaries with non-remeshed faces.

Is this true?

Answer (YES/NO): NO